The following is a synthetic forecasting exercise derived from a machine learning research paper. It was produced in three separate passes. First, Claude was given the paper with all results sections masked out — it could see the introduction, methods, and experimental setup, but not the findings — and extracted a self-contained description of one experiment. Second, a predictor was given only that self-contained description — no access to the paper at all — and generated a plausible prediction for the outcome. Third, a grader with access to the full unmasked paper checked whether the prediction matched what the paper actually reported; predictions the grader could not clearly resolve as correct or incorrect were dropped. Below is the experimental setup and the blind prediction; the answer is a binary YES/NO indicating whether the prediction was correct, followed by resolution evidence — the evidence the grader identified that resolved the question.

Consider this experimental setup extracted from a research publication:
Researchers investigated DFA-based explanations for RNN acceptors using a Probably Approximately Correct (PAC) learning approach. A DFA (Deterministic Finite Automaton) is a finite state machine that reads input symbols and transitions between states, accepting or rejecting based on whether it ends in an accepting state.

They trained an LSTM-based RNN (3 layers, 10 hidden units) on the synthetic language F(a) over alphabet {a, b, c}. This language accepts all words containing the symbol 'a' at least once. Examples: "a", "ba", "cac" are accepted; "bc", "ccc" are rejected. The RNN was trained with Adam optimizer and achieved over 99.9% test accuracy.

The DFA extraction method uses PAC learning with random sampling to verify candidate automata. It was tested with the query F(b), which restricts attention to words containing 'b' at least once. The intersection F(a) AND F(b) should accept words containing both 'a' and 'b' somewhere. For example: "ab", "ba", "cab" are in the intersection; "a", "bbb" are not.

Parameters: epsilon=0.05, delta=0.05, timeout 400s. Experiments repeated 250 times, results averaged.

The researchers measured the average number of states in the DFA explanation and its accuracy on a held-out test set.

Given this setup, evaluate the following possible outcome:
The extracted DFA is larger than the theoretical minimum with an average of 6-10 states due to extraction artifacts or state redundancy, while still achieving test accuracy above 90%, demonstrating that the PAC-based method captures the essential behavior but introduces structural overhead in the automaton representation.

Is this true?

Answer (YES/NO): NO